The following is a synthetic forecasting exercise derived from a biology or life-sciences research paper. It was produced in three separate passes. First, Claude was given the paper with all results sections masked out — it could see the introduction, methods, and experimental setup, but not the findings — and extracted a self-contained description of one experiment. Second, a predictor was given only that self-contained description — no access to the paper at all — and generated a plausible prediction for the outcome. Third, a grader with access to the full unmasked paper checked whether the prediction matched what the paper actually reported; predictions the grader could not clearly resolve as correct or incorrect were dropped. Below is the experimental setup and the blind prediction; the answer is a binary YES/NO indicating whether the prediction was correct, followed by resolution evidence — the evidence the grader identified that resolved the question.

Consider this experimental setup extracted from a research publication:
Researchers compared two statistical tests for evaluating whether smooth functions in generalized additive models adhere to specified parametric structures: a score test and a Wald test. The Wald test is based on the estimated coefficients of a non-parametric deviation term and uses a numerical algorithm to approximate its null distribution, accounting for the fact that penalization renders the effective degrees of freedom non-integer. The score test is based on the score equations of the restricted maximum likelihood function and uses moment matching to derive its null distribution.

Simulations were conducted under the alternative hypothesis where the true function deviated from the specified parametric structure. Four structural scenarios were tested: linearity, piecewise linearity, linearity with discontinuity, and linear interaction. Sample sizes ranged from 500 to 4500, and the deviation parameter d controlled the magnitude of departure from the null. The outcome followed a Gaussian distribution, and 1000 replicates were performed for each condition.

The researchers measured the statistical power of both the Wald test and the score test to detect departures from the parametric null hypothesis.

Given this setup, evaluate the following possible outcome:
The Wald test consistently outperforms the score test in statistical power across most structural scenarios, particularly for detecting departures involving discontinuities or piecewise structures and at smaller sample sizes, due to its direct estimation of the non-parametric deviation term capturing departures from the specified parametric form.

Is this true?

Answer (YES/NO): NO